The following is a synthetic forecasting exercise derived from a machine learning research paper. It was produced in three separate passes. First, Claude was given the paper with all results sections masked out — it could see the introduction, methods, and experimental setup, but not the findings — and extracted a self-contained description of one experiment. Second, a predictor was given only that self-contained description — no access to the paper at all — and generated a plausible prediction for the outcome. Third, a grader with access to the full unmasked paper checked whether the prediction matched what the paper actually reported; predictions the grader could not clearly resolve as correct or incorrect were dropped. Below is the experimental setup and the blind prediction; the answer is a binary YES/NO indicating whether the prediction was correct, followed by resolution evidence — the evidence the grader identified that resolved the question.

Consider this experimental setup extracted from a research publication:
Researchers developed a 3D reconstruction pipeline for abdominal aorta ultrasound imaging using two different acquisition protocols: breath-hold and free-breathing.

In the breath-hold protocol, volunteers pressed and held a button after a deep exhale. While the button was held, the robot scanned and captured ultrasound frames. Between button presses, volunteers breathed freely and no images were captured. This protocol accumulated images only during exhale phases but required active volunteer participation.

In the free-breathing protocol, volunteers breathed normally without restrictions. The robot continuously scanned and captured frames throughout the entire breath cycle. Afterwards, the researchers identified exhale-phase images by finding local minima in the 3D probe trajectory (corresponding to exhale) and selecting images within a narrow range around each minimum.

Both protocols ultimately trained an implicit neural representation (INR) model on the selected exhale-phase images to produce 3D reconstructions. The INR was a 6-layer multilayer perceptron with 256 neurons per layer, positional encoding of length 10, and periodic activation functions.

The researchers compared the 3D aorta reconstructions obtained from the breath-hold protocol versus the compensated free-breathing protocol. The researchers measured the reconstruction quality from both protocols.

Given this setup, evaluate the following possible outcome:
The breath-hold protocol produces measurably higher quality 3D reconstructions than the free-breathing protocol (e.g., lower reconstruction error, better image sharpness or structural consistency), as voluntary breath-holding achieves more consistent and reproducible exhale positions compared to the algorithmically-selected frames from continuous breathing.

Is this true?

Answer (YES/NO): NO